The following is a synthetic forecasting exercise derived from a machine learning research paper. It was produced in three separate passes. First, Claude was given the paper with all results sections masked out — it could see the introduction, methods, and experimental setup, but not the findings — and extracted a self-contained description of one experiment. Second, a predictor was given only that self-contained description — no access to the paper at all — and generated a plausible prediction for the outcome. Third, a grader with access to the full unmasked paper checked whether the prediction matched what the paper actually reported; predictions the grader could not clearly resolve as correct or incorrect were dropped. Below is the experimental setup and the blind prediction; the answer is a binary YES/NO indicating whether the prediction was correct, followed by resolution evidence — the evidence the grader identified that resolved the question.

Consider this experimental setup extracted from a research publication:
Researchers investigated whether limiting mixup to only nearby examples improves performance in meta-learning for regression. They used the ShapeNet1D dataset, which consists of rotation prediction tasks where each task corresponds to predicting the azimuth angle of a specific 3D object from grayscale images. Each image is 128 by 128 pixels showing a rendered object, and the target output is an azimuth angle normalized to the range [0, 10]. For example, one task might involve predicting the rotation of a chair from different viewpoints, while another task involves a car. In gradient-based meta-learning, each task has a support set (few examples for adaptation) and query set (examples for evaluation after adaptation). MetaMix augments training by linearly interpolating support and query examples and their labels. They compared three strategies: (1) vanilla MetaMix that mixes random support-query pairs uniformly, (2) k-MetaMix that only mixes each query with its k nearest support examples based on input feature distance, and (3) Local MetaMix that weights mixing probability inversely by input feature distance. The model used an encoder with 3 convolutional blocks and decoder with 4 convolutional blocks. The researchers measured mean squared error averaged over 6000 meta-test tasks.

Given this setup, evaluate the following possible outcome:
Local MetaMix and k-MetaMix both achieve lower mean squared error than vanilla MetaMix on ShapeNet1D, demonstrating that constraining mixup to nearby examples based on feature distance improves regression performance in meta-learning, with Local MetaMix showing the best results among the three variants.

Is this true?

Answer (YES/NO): YES